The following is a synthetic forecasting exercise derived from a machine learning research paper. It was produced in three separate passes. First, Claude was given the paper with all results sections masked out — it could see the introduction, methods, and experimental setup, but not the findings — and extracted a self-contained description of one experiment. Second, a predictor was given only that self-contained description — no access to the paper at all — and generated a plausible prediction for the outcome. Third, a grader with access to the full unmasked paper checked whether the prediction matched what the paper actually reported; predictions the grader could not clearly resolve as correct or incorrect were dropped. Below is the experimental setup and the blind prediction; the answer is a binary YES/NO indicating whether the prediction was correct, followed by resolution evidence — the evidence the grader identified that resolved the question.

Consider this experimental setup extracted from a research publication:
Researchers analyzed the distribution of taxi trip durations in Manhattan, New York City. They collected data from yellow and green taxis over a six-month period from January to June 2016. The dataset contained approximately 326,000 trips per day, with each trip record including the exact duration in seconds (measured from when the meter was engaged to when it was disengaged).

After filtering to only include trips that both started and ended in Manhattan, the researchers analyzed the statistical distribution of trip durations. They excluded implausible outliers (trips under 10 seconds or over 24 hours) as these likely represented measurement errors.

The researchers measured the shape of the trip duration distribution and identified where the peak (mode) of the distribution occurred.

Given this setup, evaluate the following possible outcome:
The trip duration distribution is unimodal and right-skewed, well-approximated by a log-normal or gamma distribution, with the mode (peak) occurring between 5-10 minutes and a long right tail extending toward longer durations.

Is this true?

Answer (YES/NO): NO